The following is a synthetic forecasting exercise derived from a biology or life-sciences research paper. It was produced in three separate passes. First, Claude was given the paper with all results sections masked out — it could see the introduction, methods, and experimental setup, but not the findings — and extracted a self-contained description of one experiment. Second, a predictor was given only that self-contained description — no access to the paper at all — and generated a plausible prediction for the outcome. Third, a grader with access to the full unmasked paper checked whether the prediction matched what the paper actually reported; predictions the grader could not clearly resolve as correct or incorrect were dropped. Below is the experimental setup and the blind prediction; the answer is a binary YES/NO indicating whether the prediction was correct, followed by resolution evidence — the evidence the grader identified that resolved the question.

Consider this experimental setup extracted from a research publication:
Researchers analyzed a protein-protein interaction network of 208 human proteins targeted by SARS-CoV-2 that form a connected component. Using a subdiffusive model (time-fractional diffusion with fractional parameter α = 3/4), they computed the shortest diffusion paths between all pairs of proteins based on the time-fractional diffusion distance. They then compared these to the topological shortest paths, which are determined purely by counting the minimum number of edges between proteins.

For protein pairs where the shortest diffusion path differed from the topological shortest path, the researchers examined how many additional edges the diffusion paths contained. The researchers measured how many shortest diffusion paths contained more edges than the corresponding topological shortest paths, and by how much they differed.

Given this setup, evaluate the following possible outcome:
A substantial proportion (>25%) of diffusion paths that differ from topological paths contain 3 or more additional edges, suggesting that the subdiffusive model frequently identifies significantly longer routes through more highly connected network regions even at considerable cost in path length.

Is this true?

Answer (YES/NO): NO